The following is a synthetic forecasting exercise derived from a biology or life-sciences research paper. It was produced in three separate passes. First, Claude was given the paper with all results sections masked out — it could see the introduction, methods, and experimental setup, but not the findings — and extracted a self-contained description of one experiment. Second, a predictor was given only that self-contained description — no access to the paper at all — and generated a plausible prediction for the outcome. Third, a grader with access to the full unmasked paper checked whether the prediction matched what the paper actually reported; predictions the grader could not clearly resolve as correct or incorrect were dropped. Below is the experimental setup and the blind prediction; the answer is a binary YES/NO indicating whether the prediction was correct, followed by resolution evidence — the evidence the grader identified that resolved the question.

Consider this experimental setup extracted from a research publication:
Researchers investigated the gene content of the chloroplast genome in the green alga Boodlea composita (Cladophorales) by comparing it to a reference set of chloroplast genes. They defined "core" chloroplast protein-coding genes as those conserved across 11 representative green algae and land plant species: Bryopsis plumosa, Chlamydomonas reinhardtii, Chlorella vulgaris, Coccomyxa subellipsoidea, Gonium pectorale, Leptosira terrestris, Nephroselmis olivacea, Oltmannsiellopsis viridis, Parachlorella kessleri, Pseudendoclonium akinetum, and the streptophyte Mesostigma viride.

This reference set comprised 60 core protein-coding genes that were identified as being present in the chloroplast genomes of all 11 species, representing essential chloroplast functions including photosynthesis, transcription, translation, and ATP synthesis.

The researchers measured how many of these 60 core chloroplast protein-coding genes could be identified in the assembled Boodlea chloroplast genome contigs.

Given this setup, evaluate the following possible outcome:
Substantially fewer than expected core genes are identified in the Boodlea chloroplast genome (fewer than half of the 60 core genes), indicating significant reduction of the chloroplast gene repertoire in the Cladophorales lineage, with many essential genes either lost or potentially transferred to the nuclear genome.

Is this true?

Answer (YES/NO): YES